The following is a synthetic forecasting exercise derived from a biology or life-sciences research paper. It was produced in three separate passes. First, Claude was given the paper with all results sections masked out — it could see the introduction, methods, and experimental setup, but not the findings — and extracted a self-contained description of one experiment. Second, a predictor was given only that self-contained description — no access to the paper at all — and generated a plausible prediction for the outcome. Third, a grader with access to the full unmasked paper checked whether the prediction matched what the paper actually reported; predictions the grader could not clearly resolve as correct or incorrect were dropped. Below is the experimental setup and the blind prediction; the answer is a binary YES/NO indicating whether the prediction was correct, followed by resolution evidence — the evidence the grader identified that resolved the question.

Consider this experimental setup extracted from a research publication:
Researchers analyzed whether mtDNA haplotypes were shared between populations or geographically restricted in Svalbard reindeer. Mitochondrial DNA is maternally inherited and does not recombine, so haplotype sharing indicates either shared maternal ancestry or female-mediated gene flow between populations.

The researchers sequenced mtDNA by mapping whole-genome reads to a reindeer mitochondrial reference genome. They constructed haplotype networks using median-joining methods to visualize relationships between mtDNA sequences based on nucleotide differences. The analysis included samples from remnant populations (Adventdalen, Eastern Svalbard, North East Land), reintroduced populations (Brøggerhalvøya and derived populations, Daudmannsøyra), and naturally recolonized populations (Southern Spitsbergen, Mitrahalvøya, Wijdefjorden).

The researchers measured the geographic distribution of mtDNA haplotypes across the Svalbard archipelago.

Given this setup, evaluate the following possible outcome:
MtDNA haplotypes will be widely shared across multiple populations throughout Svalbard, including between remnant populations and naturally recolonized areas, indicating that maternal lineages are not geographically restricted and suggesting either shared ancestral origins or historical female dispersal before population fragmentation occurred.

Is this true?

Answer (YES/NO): NO